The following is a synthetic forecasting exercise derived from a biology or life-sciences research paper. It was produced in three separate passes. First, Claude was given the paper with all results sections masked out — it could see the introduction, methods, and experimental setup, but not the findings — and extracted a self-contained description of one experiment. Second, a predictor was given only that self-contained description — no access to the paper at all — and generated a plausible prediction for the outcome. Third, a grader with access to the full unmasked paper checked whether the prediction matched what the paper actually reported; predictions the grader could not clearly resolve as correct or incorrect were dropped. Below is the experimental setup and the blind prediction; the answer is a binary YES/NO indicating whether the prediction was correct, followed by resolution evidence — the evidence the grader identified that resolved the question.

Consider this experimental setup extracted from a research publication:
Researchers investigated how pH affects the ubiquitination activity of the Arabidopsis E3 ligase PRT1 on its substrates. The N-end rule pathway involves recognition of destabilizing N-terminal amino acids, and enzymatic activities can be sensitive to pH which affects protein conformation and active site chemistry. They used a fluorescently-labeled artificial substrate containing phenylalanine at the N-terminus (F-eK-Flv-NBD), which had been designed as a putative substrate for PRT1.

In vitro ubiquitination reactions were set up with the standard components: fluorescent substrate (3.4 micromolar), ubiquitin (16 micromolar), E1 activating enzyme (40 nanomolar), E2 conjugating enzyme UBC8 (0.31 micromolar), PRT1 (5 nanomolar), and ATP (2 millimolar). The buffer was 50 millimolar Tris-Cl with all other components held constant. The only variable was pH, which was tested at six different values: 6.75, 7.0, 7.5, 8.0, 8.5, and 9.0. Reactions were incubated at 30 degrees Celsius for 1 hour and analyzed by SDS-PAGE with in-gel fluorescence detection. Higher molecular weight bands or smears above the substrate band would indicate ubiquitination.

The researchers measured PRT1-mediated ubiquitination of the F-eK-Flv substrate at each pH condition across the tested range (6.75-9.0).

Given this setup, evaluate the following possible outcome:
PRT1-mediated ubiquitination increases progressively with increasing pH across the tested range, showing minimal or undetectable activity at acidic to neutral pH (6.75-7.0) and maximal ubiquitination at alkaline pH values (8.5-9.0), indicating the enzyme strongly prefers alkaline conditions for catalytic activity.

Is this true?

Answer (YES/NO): NO